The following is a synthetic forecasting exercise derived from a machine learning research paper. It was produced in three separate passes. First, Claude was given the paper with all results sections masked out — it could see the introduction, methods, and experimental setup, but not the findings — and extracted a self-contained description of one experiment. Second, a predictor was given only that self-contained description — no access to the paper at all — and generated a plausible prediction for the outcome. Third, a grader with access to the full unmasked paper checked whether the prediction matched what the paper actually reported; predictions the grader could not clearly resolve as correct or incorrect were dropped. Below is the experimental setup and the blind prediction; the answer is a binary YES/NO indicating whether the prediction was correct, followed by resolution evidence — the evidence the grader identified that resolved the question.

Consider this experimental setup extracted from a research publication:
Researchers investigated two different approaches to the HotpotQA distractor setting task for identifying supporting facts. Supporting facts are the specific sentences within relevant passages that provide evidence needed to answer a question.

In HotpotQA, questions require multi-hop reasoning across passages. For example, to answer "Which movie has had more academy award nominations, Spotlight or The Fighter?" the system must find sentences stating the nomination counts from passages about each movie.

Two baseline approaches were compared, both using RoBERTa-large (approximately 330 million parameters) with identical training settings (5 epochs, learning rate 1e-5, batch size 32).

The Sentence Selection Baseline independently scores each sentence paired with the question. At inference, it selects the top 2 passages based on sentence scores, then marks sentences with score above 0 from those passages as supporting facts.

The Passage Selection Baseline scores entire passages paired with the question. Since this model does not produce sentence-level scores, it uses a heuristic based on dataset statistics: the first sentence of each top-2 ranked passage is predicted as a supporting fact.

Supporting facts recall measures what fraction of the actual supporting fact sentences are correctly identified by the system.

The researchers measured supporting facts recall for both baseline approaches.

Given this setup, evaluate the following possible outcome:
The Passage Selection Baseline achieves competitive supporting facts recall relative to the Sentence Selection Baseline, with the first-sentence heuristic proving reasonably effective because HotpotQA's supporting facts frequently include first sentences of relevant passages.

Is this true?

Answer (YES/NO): NO